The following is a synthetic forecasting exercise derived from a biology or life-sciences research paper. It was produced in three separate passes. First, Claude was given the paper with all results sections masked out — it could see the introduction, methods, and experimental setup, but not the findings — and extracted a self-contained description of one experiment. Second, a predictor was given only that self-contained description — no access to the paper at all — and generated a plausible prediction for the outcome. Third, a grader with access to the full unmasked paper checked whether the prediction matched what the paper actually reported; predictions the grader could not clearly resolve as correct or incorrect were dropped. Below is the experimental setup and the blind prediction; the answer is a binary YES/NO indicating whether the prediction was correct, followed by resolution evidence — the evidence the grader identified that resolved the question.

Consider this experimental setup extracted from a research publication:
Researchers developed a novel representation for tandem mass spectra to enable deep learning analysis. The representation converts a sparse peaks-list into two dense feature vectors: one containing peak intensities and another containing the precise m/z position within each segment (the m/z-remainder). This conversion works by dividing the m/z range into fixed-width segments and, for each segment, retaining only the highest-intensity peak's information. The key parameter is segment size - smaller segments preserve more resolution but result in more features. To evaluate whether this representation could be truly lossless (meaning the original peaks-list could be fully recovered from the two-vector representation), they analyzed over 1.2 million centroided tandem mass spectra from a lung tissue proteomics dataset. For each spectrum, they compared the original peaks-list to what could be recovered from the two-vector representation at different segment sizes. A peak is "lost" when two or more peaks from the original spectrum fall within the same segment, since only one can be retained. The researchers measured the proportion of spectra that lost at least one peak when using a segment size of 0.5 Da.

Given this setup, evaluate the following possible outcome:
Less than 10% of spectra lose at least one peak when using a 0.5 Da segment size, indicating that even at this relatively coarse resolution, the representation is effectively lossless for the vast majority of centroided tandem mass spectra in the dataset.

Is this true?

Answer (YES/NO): YES